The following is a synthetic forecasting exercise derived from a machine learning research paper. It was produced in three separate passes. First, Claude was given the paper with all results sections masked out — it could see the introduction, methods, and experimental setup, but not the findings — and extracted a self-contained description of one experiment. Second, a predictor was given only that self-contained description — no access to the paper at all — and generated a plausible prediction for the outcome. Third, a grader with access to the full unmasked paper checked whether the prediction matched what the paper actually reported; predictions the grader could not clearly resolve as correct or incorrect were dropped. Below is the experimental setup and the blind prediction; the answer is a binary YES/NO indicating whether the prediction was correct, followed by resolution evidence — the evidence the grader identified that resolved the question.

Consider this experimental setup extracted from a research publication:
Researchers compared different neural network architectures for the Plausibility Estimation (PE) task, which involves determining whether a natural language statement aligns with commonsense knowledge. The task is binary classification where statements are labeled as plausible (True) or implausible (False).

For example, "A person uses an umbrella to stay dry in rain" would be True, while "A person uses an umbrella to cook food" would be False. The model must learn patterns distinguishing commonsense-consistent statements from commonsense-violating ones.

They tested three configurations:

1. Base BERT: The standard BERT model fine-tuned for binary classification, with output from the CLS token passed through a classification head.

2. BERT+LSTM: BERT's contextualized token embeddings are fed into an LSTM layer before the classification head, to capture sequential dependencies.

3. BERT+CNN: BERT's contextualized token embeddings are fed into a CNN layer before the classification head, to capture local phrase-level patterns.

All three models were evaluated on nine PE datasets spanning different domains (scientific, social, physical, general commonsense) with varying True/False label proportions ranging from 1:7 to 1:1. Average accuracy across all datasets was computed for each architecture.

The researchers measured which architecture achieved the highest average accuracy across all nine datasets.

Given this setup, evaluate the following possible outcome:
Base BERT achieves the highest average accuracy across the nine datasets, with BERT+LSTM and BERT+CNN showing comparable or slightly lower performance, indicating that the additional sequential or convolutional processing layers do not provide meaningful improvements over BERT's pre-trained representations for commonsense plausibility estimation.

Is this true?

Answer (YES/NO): NO